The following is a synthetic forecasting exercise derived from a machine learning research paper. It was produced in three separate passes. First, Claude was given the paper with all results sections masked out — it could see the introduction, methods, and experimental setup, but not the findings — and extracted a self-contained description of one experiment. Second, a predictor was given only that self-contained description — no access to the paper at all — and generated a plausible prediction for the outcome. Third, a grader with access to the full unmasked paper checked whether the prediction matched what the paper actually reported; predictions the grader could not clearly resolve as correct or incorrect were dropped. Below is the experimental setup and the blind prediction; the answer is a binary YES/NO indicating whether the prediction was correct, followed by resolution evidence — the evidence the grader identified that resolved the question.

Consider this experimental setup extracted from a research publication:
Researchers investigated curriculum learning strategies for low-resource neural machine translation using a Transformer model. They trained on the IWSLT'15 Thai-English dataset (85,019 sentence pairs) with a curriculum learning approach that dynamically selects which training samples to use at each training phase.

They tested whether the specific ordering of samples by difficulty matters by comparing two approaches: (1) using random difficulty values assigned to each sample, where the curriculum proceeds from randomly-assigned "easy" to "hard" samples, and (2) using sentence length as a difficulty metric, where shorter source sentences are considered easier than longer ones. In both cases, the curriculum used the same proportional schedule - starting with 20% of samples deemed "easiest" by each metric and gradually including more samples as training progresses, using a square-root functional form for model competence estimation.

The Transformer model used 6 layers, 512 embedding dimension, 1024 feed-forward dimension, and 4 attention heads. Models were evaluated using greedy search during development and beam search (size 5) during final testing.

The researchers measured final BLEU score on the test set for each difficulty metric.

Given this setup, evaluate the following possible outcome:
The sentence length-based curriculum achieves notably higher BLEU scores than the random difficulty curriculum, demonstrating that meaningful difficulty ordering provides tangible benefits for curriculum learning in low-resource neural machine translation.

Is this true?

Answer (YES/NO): YES